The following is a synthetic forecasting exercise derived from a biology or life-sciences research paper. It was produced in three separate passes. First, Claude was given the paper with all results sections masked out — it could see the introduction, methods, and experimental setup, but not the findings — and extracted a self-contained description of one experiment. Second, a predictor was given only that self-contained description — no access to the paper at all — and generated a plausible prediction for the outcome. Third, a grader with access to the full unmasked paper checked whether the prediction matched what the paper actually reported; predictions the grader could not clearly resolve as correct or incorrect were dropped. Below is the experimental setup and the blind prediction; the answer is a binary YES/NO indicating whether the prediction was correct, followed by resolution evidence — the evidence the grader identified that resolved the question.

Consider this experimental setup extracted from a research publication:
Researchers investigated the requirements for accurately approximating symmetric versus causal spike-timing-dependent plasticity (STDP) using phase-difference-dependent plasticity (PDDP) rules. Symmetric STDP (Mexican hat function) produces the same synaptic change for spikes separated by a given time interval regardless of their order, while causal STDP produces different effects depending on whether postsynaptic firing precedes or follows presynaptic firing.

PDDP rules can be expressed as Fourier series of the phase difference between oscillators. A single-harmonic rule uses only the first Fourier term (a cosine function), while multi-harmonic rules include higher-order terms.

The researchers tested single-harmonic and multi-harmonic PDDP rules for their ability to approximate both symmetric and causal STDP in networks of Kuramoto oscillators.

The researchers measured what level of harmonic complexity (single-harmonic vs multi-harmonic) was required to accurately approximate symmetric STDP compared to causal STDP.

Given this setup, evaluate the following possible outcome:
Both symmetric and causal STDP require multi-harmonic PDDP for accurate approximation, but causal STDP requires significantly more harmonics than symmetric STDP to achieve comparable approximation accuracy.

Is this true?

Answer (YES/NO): NO